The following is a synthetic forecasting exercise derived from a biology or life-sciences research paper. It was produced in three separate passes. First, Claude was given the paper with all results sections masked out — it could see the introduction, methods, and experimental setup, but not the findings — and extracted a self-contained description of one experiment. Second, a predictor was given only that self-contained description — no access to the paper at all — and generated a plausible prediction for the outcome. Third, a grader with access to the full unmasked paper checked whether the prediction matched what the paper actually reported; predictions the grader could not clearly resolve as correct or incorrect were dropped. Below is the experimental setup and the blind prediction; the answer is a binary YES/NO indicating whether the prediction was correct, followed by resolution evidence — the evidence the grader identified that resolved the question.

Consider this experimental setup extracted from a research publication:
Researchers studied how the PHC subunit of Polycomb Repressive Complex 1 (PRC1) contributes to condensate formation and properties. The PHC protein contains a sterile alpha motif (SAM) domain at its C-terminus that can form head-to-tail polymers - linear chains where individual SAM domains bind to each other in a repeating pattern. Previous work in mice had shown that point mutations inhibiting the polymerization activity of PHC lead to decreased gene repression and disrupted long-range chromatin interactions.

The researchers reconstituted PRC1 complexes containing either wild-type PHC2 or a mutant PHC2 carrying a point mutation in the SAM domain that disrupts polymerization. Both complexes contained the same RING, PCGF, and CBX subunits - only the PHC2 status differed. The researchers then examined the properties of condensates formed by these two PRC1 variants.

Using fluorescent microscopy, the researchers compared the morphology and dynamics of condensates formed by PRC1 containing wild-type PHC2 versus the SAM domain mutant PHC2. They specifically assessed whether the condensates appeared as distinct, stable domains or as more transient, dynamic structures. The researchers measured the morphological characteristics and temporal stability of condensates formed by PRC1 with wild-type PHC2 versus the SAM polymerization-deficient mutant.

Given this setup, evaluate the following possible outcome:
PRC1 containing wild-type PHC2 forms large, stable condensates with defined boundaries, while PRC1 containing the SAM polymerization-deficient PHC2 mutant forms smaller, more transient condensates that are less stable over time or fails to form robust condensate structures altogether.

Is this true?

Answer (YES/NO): NO